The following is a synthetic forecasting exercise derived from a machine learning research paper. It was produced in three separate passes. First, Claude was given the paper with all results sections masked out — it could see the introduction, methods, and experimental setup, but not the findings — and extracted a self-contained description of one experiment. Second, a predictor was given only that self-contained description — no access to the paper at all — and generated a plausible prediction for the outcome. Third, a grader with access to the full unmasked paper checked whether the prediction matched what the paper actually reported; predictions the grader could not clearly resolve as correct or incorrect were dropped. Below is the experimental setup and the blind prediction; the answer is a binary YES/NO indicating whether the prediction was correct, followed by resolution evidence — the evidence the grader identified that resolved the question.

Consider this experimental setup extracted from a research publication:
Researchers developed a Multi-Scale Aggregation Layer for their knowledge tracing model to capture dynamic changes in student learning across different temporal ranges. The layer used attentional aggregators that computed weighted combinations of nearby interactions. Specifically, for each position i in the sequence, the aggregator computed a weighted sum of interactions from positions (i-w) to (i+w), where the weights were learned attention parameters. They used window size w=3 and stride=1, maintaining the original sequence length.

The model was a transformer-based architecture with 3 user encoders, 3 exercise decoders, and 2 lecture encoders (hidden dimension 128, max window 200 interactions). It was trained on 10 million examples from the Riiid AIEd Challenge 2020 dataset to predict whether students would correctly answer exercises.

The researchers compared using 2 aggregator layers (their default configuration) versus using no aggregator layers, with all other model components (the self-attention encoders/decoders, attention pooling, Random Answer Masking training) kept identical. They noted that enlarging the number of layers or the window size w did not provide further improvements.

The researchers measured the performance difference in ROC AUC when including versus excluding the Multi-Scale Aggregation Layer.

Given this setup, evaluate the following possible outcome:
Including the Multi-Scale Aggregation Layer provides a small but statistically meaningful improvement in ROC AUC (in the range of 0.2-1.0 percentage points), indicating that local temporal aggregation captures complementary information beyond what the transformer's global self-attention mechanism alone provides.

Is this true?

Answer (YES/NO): NO